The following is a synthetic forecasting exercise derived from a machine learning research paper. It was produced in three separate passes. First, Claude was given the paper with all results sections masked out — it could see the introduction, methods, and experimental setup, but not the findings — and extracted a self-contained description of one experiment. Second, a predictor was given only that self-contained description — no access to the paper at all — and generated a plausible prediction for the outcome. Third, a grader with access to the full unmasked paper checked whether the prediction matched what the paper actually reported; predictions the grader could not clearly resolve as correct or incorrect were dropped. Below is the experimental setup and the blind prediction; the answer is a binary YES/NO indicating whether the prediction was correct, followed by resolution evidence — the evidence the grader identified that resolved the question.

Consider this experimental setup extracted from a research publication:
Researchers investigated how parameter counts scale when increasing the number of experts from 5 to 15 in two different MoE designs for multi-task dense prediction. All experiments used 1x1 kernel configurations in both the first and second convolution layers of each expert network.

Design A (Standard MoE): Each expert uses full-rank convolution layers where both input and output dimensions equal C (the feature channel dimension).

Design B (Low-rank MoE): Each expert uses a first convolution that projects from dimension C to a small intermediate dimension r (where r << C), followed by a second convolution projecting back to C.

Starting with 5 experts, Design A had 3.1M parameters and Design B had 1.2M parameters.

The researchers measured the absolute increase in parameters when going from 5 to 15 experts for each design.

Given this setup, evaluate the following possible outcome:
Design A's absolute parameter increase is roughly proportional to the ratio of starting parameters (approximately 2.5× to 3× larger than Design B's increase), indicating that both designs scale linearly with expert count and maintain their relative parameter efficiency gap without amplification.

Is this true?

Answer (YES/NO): NO